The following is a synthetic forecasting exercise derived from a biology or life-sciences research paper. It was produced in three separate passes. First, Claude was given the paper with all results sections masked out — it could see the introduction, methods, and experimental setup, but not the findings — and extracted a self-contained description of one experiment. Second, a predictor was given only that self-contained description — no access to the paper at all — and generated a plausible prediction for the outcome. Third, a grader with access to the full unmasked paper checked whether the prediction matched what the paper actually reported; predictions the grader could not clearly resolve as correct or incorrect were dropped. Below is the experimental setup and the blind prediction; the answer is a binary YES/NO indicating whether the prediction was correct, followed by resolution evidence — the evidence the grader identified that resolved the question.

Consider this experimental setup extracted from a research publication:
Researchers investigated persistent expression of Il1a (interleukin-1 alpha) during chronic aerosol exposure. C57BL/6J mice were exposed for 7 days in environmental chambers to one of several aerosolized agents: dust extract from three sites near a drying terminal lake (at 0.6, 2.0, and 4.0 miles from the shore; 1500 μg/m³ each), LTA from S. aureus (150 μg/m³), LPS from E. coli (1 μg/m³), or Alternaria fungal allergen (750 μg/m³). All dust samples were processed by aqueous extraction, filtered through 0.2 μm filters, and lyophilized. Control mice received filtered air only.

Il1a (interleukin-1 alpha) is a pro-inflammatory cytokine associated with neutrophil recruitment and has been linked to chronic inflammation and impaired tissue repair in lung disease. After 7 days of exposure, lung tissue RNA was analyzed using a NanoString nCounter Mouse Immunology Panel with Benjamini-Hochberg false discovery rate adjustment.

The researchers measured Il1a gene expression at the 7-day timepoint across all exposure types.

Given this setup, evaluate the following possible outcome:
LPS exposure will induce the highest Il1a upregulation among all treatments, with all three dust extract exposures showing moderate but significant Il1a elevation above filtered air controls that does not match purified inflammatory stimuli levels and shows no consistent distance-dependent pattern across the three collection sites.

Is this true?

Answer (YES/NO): NO